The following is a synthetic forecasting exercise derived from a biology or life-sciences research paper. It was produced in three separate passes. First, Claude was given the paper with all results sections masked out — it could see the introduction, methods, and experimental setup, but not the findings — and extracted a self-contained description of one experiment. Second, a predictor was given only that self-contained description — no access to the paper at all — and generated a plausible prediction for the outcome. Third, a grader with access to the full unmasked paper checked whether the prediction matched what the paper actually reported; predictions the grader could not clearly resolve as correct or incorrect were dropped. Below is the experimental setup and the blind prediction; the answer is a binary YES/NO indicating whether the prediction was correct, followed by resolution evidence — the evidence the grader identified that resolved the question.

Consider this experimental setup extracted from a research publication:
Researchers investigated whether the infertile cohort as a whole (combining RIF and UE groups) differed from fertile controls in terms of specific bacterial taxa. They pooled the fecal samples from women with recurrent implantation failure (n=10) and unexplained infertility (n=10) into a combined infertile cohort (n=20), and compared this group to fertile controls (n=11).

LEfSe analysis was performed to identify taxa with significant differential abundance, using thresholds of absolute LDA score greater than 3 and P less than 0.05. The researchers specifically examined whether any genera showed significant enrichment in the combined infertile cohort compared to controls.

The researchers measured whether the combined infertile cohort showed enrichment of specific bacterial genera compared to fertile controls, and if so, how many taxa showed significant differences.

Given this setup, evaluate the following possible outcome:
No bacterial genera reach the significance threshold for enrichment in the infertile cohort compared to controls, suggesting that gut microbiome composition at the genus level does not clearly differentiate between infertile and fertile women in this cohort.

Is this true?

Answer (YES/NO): NO